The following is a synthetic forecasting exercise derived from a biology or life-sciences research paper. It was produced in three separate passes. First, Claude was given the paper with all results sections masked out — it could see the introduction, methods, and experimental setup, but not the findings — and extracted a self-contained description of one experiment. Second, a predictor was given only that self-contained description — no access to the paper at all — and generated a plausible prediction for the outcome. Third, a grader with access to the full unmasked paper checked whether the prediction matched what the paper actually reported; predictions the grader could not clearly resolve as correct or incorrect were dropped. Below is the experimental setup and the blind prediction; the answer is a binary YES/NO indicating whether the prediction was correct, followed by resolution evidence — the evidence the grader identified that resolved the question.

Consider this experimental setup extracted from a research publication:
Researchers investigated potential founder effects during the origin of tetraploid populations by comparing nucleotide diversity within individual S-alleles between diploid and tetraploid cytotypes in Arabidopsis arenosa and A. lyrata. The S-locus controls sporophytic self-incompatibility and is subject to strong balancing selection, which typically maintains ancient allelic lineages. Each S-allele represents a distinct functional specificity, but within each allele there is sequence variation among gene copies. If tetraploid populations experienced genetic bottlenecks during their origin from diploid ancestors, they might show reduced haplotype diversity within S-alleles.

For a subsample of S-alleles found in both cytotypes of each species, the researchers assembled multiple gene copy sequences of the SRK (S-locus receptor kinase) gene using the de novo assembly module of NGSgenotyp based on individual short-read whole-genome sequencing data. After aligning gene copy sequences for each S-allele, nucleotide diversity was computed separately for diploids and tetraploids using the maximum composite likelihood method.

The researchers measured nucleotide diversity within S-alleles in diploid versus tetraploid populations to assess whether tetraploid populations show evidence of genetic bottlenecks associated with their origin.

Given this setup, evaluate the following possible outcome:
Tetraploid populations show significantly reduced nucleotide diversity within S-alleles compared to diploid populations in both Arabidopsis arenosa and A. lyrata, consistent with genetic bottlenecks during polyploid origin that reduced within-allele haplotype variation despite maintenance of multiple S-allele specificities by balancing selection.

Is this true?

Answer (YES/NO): NO